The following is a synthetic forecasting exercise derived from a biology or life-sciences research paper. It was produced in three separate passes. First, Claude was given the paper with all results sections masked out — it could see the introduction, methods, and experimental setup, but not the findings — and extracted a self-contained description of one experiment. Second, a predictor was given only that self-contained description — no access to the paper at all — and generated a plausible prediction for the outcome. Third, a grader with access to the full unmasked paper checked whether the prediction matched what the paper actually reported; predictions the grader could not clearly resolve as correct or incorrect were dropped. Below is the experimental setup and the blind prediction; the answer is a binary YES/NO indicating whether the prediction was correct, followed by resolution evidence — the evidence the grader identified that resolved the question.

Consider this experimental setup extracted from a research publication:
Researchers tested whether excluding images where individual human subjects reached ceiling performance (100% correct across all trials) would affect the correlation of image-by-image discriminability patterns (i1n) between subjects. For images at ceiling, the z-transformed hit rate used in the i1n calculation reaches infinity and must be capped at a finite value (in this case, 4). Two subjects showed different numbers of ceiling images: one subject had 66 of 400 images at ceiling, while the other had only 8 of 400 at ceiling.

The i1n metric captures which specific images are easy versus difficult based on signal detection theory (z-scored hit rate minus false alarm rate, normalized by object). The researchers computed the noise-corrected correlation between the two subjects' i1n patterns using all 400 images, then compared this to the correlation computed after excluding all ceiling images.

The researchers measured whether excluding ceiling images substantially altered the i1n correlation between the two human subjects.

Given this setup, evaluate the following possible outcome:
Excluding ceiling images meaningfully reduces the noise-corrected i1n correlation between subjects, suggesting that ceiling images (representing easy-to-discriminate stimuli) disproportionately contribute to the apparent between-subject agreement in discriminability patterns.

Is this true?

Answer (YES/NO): NO